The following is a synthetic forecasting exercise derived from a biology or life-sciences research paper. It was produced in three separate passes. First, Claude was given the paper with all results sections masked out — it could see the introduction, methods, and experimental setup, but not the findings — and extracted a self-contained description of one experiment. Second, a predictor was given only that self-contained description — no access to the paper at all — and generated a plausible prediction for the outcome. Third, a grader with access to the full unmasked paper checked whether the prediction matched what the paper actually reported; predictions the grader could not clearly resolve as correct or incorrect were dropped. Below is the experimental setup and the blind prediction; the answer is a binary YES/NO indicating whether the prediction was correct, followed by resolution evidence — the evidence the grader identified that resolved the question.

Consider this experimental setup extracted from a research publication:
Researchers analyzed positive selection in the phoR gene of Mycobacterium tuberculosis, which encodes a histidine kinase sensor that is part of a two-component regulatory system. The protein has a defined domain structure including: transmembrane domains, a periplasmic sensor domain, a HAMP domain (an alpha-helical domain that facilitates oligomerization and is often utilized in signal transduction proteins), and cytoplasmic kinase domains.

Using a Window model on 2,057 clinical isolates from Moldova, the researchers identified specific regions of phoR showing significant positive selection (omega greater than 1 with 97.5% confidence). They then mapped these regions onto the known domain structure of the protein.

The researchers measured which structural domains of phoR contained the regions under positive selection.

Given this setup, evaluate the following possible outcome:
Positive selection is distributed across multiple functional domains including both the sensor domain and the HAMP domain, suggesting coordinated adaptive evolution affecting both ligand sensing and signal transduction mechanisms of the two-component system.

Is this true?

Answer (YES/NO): YES